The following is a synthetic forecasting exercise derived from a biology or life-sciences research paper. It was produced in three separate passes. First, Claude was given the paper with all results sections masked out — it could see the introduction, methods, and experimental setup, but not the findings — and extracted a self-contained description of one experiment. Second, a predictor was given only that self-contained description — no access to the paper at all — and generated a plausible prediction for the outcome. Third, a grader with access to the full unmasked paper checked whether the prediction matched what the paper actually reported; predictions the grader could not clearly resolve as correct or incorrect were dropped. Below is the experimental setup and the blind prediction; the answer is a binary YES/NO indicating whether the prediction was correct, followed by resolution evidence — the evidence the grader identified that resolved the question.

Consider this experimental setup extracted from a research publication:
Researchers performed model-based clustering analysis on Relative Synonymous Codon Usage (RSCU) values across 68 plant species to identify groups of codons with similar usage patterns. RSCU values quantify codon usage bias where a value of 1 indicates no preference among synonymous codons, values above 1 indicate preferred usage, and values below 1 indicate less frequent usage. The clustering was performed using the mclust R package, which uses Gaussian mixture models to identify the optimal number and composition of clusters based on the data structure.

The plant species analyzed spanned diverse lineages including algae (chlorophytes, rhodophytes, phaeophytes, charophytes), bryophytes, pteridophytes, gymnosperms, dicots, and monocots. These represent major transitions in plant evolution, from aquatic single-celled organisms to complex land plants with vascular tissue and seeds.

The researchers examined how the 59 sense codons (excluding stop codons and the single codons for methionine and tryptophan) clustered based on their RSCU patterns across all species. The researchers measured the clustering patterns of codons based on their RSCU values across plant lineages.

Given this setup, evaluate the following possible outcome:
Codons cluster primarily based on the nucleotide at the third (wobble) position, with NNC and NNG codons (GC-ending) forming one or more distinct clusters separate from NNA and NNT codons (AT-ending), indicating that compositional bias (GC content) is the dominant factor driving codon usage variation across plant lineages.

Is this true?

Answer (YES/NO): YES